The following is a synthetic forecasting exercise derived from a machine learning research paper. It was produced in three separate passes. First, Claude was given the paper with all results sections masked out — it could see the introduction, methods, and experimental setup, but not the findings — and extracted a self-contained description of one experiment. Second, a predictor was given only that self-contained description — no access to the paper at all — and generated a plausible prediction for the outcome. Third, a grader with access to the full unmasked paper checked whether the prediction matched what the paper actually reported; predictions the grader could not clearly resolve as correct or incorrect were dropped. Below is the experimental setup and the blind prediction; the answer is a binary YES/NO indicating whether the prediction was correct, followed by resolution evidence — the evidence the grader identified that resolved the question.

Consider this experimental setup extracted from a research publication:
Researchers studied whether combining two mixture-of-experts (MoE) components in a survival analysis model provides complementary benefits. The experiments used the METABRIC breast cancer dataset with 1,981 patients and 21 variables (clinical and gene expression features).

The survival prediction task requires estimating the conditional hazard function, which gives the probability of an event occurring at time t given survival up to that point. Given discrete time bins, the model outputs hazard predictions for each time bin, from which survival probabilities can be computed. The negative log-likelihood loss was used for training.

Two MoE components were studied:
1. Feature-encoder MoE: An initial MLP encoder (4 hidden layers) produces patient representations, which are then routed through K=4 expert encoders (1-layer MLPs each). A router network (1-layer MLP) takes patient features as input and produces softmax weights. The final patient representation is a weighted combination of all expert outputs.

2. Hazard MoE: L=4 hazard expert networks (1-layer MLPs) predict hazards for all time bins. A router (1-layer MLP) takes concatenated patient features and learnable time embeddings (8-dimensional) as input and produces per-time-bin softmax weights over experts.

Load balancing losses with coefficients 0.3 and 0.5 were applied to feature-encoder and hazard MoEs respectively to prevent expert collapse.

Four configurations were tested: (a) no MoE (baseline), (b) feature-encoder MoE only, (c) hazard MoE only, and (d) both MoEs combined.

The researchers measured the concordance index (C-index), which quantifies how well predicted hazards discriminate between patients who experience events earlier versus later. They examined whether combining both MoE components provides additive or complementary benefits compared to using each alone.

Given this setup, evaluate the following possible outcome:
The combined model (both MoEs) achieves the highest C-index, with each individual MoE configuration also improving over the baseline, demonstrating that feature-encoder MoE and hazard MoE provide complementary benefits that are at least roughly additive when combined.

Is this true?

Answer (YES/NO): YES